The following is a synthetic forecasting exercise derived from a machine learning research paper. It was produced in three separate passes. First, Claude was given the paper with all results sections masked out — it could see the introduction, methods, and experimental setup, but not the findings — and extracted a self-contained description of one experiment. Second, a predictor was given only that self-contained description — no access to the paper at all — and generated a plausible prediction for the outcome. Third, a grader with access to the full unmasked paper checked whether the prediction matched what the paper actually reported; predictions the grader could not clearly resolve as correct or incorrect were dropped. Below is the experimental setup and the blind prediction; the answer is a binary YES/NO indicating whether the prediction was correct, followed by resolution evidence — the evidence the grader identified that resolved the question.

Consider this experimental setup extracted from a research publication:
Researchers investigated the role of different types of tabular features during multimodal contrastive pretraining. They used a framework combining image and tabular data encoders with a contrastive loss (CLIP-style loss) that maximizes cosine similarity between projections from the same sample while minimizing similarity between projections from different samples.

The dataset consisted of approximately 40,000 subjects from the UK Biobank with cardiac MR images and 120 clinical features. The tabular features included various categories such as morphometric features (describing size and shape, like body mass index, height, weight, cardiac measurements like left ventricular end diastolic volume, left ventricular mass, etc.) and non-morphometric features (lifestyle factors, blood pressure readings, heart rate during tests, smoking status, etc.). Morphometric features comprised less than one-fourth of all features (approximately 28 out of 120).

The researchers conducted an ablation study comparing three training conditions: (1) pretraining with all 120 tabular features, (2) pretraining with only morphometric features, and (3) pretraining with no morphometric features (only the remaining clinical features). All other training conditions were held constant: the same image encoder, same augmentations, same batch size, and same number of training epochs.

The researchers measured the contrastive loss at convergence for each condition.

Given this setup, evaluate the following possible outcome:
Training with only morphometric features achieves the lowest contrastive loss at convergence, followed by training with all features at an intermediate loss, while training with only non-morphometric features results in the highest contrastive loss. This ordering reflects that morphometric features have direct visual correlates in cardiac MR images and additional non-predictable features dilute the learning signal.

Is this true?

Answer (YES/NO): NO